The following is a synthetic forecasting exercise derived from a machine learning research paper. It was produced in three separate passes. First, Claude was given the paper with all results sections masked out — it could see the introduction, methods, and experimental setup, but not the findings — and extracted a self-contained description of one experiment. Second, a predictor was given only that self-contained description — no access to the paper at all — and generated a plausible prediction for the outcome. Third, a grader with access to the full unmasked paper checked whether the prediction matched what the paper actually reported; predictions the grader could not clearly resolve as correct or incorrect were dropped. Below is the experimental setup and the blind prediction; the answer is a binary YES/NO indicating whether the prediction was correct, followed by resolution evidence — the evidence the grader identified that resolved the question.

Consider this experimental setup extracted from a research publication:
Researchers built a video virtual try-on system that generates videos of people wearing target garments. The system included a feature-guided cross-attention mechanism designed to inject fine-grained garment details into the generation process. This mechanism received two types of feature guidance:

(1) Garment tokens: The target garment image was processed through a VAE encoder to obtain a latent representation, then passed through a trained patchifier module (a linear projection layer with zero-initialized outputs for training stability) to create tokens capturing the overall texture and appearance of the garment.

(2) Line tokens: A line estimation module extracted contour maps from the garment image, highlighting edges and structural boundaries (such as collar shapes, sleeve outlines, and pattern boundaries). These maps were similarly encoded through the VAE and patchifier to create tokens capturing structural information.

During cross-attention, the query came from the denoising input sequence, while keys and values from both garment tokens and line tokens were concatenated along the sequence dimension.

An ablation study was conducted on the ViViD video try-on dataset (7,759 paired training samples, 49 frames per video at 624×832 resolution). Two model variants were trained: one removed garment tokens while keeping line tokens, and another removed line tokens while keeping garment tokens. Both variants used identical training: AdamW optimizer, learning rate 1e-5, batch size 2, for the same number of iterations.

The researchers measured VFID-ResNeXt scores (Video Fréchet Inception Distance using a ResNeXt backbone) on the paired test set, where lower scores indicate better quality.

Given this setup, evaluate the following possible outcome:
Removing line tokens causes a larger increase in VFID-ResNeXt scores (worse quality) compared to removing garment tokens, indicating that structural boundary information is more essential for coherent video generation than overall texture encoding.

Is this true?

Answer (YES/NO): NO